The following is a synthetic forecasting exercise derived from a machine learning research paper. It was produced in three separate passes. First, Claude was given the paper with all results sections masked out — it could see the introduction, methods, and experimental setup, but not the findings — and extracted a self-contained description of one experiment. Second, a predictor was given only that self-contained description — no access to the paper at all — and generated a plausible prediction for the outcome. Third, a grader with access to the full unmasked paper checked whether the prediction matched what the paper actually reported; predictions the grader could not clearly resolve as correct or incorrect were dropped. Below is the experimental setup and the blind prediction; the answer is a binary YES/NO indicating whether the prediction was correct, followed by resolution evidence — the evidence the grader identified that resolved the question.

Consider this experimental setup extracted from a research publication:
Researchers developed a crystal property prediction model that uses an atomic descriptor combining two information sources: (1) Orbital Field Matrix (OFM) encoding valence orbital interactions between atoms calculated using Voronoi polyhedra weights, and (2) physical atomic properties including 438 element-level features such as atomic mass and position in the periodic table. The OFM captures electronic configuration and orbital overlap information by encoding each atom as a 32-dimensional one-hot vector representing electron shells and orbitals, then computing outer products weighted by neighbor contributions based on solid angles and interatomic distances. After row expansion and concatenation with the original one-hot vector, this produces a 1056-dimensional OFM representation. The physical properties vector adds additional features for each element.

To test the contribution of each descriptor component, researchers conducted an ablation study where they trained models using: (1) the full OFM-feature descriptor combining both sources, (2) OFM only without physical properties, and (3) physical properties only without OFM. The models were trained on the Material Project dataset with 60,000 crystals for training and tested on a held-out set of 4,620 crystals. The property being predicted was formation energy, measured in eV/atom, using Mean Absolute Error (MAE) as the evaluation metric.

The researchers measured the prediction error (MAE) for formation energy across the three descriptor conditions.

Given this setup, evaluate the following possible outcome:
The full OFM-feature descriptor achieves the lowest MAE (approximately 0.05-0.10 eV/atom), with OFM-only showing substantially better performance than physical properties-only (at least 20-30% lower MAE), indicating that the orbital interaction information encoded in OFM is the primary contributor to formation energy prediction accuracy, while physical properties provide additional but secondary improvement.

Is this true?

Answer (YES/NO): NO